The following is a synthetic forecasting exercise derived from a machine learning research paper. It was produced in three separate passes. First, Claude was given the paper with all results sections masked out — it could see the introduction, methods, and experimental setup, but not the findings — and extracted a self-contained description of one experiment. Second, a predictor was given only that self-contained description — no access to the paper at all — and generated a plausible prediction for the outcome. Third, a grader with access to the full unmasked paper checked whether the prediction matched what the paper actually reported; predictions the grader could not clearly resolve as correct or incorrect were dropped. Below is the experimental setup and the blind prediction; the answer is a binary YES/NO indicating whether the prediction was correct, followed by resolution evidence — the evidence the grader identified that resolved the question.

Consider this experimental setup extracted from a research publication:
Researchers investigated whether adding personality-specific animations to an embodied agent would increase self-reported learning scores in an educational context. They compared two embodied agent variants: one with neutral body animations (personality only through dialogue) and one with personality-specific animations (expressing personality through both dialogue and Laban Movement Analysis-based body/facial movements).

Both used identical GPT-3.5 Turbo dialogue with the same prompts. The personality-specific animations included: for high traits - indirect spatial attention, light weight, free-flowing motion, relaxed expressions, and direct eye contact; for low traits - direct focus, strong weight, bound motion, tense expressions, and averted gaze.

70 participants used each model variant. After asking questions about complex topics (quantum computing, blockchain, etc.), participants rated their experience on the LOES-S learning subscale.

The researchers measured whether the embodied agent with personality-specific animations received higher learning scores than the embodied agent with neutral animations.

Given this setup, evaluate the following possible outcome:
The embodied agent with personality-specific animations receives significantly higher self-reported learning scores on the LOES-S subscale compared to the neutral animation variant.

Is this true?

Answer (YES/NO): NO